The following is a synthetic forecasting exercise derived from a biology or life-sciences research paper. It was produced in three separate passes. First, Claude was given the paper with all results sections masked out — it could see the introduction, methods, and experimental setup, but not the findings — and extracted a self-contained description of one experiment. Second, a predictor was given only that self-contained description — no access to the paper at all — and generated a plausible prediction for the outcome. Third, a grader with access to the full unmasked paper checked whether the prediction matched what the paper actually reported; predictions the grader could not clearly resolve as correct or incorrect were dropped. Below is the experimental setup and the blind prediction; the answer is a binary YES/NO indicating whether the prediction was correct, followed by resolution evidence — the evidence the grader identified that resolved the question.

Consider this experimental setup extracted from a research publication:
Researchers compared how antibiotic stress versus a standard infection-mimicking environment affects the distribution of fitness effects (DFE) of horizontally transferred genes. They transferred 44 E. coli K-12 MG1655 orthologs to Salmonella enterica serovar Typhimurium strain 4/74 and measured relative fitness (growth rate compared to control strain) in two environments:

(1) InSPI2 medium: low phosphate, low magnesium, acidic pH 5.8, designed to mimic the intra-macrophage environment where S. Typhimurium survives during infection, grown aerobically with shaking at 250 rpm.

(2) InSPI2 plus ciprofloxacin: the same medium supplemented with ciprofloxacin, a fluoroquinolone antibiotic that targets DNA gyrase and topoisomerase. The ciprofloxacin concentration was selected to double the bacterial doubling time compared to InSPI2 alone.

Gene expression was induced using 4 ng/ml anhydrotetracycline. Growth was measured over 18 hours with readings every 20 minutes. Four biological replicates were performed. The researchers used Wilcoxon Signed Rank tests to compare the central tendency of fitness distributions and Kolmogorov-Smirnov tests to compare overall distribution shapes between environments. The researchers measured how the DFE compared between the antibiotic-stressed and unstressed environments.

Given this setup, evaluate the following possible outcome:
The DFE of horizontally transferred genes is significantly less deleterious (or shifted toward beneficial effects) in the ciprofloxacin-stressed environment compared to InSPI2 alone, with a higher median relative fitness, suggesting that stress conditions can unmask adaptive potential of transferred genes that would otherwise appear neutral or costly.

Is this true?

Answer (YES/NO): NO